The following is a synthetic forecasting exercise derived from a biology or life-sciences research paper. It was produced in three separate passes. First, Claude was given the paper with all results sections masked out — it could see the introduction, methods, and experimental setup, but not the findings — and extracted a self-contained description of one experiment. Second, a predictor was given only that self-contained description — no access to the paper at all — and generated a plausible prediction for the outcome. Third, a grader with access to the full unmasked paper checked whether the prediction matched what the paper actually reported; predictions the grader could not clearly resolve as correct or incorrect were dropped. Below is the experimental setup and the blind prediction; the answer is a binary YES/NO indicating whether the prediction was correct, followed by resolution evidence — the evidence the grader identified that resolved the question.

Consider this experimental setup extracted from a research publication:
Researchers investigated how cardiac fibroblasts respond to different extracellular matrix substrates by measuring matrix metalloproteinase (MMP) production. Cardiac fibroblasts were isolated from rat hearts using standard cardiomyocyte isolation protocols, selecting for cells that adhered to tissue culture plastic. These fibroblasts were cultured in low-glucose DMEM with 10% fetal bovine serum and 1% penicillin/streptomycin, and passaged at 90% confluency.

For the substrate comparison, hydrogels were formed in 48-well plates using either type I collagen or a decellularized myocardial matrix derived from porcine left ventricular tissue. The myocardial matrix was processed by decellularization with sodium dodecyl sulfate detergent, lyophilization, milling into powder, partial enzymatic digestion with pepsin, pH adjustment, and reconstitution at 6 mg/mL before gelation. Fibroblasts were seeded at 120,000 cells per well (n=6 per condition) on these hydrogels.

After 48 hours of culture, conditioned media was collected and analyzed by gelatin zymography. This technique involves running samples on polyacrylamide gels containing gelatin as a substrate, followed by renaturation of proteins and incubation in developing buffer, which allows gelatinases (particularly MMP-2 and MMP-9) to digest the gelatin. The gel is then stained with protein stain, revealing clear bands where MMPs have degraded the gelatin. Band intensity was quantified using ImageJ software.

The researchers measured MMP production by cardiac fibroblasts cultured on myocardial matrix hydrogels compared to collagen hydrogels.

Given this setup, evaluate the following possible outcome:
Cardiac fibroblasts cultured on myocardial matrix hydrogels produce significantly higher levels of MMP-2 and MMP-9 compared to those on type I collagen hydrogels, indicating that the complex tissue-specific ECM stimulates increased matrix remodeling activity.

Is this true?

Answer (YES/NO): YES